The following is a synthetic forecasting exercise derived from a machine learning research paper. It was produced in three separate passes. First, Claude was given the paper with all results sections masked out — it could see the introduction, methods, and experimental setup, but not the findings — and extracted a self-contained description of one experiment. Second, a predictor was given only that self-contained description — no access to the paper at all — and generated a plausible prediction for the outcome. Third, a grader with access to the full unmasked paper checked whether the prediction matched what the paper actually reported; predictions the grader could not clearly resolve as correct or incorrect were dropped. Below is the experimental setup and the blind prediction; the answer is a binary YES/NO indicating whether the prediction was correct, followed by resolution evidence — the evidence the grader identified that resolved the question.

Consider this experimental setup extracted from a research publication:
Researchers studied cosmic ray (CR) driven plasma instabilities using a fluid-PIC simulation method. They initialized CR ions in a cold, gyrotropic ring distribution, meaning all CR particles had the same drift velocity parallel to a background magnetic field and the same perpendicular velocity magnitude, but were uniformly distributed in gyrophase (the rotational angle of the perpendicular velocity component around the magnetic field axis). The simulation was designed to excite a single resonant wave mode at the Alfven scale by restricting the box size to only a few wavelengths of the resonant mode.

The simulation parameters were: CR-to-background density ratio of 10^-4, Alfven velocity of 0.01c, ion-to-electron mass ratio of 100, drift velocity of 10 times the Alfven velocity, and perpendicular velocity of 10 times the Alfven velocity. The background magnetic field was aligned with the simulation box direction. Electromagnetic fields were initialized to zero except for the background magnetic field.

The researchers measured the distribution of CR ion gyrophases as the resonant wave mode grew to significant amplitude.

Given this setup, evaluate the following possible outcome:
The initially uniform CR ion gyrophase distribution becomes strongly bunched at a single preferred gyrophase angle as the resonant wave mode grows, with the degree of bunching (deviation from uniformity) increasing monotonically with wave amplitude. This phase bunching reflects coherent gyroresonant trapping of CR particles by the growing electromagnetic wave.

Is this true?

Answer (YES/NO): YES